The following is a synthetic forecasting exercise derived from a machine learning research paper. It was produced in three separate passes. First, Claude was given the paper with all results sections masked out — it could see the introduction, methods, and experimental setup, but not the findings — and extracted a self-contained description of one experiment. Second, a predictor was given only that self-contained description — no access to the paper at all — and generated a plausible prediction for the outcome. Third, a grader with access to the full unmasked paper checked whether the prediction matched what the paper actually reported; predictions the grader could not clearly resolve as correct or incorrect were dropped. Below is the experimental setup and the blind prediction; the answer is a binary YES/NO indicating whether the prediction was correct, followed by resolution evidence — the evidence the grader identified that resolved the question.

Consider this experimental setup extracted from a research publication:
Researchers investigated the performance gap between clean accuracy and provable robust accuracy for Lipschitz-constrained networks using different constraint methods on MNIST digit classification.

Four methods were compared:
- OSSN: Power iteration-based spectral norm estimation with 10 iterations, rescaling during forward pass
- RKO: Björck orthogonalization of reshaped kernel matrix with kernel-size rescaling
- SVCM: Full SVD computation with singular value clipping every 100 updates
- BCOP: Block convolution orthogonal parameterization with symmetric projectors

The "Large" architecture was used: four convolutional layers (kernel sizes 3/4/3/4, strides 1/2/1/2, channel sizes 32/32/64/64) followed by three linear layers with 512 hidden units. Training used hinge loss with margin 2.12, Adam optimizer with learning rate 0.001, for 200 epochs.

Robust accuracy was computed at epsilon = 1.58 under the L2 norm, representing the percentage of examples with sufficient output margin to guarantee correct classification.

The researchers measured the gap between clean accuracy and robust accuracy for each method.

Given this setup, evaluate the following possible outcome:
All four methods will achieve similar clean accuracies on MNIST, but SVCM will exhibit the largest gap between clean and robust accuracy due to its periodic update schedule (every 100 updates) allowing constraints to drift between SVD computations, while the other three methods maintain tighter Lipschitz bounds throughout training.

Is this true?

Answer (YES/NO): YES